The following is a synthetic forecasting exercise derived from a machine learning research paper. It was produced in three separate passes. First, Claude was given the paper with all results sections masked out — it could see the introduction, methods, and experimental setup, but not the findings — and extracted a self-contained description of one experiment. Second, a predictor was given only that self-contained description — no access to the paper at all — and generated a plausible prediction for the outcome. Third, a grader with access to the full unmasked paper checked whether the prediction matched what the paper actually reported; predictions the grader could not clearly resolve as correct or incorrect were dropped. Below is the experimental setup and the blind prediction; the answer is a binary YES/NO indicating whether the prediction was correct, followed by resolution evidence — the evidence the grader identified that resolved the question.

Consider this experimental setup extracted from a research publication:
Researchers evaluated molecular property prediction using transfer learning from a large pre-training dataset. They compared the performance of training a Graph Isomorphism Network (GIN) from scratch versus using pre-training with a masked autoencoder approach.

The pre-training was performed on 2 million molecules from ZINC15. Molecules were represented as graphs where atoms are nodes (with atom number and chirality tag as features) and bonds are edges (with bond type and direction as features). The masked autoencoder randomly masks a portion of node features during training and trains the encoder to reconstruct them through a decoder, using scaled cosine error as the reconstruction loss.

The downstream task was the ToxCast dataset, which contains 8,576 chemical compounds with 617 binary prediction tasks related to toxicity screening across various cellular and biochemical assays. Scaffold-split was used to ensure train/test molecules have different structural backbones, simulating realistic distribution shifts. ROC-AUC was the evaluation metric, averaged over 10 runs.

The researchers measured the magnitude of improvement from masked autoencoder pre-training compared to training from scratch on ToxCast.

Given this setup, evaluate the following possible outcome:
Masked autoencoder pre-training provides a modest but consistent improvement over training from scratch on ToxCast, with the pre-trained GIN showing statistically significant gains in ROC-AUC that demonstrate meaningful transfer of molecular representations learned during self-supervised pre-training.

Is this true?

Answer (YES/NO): NO